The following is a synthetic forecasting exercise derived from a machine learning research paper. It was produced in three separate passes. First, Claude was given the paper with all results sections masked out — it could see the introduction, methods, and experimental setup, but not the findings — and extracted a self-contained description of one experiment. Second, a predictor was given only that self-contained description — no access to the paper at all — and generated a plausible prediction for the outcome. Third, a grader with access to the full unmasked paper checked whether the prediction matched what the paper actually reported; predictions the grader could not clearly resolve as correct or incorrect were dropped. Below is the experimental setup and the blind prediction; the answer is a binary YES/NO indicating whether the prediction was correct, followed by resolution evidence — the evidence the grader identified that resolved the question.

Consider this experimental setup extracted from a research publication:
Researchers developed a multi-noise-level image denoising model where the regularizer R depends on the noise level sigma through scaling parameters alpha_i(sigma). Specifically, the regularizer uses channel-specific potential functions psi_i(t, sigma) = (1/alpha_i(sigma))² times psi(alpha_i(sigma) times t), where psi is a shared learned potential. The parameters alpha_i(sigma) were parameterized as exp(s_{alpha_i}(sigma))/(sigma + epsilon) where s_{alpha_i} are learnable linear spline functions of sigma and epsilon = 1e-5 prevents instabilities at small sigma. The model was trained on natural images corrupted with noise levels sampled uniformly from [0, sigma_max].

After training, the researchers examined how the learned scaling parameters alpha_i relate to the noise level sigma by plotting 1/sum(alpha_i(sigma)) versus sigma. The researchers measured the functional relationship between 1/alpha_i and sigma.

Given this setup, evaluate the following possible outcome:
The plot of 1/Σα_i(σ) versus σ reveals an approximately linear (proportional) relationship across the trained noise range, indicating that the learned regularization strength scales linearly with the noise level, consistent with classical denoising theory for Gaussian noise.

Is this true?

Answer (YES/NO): YES